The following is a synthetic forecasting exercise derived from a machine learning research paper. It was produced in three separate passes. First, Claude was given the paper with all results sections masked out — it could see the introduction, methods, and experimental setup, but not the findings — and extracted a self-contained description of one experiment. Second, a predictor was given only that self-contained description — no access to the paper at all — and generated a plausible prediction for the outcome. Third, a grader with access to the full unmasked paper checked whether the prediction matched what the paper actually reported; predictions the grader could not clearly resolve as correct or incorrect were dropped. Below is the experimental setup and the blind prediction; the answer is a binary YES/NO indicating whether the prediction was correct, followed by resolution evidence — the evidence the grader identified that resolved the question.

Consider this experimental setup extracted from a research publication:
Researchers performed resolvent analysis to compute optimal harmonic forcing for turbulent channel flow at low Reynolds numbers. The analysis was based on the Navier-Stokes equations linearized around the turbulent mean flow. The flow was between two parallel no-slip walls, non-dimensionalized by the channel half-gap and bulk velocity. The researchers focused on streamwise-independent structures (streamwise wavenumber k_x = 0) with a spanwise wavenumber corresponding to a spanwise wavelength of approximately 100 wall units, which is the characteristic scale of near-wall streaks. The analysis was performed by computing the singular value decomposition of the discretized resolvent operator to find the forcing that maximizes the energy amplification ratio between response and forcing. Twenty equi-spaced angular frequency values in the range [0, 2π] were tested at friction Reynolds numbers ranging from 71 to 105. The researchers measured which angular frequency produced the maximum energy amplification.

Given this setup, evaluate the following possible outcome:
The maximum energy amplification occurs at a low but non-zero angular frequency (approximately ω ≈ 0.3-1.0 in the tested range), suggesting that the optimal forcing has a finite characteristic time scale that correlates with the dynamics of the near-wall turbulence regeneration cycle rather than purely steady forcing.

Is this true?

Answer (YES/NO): NO